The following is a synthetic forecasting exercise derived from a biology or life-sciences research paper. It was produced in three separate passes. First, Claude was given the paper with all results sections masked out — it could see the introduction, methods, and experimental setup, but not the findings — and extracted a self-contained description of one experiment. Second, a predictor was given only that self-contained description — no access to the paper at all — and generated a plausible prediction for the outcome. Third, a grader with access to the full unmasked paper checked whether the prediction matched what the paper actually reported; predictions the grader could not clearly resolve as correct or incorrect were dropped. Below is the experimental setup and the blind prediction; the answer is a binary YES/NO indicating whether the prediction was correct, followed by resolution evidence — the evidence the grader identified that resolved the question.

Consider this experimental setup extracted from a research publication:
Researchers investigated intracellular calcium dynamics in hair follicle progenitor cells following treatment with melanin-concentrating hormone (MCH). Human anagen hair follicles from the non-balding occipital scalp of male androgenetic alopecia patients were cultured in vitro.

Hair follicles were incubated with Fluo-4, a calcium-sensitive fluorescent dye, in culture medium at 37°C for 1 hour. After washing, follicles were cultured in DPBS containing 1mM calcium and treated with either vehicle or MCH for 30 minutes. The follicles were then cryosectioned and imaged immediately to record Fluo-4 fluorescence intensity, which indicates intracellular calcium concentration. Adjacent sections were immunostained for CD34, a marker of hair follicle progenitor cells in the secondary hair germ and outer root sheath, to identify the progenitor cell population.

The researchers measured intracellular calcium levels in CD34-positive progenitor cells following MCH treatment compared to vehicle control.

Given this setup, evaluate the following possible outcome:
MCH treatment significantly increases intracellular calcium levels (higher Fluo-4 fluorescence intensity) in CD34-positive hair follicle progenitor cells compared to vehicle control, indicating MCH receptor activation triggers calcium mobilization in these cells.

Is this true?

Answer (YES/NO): YES